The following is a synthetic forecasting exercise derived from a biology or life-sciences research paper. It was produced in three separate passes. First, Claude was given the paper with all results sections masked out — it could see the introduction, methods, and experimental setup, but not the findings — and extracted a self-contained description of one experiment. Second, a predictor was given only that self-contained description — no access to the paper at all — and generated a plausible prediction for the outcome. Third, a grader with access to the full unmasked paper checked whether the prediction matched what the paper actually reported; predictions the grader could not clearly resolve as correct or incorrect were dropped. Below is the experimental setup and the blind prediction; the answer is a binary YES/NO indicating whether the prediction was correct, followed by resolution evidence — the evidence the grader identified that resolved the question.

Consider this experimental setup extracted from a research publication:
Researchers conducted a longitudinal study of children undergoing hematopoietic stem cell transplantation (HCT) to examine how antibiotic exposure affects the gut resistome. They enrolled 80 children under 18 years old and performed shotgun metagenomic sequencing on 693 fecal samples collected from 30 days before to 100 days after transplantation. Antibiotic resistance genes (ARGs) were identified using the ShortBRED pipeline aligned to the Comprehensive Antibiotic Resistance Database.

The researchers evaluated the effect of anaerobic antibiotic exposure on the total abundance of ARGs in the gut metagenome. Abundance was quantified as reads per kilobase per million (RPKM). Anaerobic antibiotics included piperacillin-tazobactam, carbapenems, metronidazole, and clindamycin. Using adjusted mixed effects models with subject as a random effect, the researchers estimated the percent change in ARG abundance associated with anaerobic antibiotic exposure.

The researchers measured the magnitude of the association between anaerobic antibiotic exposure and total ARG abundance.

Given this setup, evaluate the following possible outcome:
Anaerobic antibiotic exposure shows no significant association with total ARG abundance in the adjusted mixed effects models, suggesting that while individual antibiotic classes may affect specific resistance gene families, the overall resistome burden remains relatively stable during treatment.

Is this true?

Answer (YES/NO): NO